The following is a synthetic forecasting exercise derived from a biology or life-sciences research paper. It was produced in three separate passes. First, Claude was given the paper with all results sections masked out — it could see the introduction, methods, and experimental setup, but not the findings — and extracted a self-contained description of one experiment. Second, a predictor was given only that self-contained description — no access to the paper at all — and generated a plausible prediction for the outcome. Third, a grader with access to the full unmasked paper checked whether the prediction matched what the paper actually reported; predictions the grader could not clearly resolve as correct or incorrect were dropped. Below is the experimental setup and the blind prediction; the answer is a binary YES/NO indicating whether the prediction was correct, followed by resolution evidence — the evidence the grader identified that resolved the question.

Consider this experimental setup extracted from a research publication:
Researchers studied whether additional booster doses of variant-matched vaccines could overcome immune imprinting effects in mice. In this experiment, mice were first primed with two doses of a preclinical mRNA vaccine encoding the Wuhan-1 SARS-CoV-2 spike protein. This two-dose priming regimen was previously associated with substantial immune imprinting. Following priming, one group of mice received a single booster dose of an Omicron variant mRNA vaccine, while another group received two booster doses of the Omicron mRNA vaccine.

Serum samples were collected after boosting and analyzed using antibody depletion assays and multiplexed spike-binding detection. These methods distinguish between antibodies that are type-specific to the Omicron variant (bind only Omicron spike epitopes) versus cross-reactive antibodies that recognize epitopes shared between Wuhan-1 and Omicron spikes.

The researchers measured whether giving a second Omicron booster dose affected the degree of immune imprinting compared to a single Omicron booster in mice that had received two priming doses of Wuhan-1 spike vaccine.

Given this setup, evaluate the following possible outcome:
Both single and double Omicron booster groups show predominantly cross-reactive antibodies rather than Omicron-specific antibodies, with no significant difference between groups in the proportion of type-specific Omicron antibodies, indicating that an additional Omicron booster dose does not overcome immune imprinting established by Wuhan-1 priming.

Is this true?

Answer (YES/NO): NO